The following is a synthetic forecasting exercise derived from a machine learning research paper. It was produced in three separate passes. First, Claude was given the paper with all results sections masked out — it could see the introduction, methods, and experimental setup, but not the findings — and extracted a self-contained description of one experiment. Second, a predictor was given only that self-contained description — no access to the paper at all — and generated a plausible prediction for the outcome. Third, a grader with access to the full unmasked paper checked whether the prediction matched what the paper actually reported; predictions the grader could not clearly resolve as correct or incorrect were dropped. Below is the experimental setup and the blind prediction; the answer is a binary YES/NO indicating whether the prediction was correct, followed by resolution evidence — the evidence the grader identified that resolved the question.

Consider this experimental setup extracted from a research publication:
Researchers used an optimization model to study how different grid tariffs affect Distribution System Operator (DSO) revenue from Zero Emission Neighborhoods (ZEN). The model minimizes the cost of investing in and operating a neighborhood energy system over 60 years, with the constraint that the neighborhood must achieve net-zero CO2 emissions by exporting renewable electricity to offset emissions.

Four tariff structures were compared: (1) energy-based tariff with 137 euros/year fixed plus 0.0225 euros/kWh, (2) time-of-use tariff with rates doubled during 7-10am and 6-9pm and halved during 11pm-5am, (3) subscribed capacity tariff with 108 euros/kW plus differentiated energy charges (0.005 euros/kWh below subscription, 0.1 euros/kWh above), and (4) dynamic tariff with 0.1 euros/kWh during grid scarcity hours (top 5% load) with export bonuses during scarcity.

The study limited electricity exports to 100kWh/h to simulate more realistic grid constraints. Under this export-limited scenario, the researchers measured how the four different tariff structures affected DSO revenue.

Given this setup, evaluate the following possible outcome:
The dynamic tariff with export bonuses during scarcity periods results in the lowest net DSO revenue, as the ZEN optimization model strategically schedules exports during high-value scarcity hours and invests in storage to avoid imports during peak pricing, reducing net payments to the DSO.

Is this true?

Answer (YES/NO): NO